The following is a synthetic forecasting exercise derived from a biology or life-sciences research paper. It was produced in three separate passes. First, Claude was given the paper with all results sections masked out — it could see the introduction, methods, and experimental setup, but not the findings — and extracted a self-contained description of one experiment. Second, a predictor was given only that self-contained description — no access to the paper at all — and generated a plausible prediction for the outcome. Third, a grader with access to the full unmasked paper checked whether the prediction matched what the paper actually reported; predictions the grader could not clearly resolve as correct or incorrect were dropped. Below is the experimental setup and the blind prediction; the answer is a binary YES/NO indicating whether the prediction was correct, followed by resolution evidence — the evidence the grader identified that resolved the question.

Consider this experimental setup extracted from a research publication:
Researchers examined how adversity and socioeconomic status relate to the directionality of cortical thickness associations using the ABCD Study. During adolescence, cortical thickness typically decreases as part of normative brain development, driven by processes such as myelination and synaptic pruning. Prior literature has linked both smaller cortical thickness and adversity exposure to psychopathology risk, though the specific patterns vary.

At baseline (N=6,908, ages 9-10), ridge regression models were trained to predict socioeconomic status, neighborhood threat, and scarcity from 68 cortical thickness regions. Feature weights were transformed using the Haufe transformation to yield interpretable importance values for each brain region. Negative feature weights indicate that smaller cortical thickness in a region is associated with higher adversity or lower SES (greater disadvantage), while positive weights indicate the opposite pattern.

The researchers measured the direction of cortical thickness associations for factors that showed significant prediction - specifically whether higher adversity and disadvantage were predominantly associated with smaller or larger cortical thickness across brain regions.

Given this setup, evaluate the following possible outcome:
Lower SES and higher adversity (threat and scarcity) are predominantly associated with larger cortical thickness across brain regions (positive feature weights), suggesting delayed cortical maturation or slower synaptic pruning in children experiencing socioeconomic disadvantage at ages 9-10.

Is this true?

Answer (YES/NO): NO